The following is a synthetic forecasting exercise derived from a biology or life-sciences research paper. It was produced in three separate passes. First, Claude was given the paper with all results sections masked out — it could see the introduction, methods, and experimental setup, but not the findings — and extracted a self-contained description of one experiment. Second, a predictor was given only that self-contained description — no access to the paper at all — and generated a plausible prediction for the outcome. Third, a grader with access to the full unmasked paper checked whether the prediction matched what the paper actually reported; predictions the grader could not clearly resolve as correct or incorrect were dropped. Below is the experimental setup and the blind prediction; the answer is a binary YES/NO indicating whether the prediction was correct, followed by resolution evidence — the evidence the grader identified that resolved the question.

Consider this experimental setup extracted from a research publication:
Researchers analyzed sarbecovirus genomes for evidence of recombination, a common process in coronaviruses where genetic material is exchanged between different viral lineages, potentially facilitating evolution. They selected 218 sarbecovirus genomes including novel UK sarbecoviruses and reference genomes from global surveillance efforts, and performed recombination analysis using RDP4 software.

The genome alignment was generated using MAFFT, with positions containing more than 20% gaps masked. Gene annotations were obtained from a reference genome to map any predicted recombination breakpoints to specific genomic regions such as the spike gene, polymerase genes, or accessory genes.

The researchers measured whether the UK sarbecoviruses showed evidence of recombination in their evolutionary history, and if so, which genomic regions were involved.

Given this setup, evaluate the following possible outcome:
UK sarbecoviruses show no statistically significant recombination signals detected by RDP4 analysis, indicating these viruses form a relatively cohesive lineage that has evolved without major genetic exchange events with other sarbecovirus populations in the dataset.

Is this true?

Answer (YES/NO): NO